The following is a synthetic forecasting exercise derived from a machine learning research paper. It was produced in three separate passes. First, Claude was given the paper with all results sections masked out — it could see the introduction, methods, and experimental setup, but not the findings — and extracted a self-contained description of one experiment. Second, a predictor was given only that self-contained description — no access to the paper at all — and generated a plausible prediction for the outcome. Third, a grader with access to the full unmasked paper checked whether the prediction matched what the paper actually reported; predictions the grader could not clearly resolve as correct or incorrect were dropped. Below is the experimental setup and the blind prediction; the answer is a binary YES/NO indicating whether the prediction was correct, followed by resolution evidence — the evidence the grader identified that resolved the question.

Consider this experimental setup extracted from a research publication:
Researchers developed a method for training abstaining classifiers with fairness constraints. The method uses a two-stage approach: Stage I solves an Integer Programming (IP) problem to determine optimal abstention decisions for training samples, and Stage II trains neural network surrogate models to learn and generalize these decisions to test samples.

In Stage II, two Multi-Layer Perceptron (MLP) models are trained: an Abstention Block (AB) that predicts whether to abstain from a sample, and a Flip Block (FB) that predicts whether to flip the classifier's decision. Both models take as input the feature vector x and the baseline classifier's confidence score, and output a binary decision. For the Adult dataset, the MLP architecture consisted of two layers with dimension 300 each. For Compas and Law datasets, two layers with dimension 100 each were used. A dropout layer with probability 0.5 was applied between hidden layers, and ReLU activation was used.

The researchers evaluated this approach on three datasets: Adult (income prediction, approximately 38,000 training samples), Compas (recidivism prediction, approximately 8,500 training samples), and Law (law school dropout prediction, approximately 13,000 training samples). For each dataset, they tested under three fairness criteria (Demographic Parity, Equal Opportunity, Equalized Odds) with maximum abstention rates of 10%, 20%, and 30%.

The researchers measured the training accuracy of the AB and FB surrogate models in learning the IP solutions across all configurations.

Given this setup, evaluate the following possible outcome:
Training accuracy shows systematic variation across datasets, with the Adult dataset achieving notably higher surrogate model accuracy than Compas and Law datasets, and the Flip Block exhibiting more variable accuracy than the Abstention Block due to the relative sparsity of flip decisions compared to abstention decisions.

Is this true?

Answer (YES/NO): NO